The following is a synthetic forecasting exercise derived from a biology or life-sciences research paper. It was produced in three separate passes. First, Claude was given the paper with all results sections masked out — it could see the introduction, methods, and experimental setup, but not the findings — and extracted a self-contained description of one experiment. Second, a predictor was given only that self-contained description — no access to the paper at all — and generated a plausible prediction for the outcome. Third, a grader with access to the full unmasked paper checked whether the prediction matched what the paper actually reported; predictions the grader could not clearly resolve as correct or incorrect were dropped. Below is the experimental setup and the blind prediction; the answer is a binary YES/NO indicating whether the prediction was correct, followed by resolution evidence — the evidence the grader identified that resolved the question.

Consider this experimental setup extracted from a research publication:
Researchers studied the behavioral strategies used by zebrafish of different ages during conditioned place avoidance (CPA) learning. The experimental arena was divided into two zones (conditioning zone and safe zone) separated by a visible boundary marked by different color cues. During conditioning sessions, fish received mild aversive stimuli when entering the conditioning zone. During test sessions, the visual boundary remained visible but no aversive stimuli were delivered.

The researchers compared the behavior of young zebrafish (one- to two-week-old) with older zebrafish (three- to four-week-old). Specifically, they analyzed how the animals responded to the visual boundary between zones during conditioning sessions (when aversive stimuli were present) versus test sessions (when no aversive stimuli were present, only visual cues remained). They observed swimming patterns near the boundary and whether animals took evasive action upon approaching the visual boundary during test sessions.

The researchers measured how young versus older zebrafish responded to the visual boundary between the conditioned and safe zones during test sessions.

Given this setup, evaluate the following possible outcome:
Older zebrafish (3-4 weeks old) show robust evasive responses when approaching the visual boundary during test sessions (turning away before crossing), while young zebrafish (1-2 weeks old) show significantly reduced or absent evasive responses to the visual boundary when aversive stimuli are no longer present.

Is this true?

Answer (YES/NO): YES